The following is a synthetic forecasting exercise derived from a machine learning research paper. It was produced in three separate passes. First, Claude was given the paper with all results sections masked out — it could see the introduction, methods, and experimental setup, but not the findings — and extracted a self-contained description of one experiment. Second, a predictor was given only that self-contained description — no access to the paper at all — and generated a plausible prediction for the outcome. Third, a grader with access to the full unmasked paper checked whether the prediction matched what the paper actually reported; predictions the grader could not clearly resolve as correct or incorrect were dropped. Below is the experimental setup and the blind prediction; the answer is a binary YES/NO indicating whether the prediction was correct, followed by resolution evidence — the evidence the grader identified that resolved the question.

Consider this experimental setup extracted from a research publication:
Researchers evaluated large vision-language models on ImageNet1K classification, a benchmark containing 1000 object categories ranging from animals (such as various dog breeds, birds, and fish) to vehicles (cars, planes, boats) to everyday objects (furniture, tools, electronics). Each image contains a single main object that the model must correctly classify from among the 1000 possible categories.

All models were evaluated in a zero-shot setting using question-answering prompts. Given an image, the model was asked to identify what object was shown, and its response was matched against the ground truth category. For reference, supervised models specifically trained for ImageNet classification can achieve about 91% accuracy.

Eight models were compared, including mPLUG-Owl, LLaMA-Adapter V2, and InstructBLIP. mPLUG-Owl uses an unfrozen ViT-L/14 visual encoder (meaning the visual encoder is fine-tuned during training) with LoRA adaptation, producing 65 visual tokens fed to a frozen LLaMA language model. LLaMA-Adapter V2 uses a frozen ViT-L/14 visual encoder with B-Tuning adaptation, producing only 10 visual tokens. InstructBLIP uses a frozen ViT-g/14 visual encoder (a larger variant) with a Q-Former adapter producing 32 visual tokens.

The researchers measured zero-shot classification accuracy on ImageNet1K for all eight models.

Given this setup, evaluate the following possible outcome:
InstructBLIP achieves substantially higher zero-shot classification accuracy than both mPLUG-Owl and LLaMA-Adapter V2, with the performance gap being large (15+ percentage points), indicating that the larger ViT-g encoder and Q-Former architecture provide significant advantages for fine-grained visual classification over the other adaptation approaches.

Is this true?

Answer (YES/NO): NO